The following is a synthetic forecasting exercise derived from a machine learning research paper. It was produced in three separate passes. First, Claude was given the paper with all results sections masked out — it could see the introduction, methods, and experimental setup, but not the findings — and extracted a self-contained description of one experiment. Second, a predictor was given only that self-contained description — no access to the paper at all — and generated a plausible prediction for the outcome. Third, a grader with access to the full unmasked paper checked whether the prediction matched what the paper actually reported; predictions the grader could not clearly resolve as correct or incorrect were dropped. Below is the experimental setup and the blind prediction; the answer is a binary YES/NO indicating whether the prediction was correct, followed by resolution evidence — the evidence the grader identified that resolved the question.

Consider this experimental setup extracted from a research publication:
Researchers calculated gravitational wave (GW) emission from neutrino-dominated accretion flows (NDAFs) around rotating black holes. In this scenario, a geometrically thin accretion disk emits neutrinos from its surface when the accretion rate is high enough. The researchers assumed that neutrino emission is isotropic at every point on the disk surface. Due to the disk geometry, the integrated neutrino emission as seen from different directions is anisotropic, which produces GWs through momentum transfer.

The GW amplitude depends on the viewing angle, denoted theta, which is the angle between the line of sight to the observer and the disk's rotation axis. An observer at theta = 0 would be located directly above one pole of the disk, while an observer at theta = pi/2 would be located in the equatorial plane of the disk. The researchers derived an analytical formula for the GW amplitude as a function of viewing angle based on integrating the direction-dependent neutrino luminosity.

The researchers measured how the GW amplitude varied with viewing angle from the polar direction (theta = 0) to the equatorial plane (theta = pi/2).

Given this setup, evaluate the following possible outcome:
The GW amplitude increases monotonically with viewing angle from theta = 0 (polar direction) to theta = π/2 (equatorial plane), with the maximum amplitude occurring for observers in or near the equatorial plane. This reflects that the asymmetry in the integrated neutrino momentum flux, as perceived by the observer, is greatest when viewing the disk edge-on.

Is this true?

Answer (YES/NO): YES